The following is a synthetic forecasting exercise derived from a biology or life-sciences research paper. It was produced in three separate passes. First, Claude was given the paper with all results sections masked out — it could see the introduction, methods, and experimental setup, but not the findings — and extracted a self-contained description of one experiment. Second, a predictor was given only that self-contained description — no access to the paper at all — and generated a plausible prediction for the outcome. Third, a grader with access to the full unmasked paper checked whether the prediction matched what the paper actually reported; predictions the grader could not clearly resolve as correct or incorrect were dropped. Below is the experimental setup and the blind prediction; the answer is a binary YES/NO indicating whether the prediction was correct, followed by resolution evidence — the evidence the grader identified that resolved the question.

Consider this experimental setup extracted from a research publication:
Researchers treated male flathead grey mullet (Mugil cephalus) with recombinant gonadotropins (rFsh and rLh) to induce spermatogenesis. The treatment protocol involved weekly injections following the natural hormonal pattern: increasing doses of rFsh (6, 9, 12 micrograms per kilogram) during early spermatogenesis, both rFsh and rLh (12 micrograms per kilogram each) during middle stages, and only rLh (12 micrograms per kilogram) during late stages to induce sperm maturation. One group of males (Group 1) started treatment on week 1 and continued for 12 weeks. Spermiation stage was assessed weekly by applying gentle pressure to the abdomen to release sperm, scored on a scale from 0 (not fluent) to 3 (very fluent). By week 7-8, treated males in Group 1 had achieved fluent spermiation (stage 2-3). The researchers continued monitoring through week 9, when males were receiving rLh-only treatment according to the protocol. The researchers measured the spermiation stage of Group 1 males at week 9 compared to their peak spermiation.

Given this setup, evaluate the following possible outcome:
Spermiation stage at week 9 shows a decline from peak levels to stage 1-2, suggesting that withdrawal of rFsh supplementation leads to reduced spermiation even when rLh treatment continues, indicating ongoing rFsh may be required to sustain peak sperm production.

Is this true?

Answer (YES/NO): YES